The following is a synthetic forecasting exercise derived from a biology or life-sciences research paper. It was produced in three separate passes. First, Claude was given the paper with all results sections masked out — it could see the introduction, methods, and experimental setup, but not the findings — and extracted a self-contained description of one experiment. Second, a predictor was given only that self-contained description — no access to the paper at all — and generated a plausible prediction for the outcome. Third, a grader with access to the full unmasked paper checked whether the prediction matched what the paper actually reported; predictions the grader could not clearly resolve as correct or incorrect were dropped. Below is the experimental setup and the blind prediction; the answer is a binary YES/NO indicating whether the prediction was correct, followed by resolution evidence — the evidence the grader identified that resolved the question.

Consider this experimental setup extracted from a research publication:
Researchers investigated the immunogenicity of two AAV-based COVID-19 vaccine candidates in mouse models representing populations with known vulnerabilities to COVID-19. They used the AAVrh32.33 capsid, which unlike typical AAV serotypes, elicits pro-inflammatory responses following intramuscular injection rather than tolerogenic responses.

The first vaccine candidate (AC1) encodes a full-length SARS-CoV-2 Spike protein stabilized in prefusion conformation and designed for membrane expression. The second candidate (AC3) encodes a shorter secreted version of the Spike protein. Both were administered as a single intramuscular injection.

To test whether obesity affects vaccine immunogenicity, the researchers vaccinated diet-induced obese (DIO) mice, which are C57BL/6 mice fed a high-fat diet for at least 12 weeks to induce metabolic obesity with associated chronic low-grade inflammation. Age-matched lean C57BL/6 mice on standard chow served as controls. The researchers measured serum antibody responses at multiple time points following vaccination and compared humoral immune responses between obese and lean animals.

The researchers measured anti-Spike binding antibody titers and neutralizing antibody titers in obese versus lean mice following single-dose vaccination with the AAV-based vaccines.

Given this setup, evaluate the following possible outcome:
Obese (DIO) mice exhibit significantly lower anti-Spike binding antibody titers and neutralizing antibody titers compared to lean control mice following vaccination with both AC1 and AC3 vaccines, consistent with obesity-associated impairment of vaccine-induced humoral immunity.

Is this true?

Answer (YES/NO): NO